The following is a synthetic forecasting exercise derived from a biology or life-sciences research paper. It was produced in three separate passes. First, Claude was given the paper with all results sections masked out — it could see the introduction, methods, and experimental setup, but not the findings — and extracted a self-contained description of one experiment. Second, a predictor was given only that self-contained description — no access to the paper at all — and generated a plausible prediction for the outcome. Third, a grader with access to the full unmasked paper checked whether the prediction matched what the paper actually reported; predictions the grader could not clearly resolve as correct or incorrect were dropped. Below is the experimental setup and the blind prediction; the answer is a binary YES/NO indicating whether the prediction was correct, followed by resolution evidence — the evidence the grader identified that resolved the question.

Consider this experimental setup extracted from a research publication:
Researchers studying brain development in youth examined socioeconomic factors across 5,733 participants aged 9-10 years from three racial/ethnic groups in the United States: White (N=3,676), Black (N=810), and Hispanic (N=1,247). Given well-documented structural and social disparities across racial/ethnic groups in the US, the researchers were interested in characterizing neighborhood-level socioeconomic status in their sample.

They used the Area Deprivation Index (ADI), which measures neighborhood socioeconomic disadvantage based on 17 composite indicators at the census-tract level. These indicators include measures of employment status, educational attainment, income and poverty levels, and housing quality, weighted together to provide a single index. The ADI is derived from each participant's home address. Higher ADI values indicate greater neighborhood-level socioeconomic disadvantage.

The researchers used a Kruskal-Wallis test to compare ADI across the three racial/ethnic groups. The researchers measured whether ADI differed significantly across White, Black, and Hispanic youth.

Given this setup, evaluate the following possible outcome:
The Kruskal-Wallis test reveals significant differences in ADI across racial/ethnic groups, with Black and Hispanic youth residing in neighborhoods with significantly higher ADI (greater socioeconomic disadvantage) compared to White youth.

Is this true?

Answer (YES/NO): NO